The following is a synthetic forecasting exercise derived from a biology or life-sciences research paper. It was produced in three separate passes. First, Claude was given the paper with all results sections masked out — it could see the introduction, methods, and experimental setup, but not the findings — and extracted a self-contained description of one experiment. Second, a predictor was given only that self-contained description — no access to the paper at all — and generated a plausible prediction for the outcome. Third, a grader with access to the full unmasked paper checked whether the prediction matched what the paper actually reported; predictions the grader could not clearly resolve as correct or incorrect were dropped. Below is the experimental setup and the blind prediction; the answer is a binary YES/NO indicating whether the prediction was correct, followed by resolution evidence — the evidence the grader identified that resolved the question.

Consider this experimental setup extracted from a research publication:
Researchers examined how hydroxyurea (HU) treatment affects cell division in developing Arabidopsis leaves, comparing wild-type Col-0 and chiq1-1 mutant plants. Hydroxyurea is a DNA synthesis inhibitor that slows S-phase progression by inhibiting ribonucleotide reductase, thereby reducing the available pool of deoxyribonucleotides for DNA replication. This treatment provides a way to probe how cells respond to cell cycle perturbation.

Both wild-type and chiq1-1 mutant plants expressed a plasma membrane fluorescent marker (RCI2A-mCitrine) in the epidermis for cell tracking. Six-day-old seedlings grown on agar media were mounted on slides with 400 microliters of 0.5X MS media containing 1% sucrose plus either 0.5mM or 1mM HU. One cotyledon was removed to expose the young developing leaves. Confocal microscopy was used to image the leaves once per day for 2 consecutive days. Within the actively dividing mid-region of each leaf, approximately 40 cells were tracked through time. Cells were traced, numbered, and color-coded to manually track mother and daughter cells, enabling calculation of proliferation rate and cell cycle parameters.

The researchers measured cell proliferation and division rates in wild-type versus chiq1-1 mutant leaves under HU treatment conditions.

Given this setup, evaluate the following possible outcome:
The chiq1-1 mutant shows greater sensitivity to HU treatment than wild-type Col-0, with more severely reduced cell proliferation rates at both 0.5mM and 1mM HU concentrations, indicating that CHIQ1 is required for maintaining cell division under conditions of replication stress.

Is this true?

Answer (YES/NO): NO